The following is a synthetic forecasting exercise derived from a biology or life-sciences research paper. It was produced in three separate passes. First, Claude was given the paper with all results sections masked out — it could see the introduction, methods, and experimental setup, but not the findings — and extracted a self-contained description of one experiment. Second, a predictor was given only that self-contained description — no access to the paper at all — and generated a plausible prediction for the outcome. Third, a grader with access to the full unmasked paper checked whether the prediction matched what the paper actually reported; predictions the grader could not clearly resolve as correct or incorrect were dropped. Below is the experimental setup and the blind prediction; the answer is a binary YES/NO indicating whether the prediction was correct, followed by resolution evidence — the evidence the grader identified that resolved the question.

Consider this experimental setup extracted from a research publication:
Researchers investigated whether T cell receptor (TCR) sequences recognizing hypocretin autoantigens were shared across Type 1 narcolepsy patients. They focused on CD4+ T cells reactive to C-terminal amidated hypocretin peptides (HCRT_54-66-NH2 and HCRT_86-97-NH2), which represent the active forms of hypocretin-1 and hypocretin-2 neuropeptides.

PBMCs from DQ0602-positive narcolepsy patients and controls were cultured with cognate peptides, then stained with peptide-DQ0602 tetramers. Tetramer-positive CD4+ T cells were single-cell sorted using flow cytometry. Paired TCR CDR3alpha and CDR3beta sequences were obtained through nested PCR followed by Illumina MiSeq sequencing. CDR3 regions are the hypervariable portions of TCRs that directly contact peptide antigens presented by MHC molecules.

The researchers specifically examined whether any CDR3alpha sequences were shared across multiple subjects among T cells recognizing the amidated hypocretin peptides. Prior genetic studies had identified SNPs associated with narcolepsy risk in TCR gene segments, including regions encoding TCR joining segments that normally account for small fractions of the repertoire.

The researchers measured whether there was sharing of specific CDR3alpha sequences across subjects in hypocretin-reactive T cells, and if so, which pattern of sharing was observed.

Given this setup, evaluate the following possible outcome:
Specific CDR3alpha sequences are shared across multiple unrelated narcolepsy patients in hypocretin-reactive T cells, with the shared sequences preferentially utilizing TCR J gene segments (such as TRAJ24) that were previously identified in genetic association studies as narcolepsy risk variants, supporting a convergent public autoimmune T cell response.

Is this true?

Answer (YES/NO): YES